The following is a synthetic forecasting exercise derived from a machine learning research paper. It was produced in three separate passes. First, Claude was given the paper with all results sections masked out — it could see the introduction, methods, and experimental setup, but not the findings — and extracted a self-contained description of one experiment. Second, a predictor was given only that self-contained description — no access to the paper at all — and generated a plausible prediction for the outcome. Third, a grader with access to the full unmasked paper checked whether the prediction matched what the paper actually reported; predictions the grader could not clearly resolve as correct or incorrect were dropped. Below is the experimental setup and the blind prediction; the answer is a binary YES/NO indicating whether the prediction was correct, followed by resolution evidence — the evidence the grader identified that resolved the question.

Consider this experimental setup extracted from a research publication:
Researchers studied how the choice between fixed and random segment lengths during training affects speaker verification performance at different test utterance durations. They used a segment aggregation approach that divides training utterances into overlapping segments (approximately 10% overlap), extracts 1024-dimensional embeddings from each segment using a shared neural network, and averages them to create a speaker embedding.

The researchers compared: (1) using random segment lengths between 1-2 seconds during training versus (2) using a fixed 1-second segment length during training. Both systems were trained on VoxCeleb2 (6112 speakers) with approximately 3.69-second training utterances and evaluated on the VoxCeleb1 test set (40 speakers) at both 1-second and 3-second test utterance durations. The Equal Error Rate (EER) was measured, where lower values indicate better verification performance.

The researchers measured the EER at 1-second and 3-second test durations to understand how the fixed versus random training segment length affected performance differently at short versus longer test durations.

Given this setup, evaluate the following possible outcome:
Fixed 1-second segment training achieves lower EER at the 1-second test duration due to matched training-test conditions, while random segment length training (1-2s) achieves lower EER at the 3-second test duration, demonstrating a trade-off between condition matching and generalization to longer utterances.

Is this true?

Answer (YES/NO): YES